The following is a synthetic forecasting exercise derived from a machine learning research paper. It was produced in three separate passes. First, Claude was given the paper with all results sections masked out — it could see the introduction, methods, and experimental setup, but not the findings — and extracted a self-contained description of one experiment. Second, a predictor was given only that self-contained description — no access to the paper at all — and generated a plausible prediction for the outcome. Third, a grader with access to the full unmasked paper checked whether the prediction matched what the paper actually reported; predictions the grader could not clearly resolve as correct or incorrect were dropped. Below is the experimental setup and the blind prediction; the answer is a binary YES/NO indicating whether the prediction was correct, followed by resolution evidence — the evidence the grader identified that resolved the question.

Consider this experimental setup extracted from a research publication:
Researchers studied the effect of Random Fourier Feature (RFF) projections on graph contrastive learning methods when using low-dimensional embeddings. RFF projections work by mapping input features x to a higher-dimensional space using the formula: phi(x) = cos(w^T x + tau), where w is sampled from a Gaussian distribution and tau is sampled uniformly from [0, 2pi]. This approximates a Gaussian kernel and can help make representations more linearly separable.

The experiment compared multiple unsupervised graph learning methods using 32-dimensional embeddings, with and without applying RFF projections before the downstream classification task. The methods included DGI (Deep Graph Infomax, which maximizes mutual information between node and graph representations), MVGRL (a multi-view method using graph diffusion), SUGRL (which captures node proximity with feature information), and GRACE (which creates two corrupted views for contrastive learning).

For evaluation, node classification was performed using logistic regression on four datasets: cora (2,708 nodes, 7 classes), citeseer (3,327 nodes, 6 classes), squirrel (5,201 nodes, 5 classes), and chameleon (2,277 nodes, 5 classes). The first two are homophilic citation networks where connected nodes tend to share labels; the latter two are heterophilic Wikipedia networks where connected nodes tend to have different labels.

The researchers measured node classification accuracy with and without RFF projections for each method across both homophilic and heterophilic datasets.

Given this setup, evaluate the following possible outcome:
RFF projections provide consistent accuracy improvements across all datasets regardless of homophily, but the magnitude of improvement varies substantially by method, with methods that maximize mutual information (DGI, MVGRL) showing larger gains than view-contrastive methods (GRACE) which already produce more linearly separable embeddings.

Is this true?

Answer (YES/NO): NO